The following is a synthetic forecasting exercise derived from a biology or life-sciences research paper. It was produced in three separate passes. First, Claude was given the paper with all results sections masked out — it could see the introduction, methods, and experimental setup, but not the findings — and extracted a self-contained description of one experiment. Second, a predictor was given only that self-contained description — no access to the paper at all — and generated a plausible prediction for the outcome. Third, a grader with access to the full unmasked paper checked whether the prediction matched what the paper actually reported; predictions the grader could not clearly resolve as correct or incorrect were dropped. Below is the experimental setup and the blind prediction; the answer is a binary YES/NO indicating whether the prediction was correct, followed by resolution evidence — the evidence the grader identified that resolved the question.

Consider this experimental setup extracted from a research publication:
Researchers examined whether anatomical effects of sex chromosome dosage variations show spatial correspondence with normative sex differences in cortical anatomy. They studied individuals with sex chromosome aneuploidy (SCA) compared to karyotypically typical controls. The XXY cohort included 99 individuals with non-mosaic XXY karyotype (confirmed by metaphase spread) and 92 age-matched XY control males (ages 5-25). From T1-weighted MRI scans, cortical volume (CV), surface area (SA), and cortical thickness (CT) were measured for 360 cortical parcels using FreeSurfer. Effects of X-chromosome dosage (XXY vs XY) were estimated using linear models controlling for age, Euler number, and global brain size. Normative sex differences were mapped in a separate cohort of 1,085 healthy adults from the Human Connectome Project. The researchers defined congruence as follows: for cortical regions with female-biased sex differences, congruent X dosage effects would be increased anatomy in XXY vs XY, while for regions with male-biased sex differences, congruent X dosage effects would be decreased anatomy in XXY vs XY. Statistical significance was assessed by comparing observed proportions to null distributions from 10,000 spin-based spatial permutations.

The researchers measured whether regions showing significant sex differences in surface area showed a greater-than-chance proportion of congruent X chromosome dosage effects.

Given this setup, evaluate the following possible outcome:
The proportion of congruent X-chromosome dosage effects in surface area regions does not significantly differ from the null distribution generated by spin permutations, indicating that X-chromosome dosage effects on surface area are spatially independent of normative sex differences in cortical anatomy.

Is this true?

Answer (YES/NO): NO